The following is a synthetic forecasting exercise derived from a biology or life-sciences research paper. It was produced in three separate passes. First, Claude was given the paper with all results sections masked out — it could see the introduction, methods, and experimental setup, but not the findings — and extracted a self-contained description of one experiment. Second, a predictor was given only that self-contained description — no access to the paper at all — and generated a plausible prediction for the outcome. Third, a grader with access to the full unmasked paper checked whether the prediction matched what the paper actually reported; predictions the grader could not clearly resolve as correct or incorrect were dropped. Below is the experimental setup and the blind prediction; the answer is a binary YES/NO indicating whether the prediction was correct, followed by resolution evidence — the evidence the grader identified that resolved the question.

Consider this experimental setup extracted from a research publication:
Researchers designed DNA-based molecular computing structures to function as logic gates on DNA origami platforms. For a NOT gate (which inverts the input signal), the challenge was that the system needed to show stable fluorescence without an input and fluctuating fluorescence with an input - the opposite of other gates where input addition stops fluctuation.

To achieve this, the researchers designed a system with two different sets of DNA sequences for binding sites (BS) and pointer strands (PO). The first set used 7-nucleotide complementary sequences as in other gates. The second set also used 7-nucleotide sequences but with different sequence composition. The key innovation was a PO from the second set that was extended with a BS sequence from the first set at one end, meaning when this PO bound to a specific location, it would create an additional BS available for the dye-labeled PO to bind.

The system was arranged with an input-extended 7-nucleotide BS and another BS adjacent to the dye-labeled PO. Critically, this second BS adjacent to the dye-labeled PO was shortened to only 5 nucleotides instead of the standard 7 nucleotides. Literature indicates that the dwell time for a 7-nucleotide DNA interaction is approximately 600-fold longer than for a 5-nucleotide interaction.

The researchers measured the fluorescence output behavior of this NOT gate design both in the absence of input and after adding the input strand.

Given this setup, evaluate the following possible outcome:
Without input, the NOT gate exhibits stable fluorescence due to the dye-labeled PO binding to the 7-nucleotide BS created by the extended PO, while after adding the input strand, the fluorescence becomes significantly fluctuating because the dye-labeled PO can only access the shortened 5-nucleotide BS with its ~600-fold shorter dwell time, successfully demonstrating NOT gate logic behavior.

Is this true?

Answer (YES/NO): NO